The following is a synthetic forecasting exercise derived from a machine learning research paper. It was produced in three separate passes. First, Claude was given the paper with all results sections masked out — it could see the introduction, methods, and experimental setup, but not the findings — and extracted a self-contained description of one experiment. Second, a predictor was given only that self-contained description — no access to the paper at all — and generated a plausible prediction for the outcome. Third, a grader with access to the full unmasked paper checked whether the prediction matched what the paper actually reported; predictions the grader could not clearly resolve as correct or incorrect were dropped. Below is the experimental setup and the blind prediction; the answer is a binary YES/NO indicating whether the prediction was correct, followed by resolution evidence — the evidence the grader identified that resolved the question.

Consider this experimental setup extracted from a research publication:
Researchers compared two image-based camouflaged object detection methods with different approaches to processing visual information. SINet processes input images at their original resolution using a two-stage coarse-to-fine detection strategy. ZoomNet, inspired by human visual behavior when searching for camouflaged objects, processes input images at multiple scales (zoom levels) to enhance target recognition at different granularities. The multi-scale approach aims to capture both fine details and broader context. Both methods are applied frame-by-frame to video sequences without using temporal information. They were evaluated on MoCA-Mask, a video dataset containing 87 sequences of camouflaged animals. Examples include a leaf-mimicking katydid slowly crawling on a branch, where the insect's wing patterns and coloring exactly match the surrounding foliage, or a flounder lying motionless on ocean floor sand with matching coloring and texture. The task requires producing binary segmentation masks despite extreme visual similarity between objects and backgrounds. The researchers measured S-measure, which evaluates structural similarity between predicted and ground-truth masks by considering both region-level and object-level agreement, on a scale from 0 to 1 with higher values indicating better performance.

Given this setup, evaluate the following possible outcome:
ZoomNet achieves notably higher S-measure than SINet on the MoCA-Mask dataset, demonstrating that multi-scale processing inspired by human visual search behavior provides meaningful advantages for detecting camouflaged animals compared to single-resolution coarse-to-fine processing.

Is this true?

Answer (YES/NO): NO